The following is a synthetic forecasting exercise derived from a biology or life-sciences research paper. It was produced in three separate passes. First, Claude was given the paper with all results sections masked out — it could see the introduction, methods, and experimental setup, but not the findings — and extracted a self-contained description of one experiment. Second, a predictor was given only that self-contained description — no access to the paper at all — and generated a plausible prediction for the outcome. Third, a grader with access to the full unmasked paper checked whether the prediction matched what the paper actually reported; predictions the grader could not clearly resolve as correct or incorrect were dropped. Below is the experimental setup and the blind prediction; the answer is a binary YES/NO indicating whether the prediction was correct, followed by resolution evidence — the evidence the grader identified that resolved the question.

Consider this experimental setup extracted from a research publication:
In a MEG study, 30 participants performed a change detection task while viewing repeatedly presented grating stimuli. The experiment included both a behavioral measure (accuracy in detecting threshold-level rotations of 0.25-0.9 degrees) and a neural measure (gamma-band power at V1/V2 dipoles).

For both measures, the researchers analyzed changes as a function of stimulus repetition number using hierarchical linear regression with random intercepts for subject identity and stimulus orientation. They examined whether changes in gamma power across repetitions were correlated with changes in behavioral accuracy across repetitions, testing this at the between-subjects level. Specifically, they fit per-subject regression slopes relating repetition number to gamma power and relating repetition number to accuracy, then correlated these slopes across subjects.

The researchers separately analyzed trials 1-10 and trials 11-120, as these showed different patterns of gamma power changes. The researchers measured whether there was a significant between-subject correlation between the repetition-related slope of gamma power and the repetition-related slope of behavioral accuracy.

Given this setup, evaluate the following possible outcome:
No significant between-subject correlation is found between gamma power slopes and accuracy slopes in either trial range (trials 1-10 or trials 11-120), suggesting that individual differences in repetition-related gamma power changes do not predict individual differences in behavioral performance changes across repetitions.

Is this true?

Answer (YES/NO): YES